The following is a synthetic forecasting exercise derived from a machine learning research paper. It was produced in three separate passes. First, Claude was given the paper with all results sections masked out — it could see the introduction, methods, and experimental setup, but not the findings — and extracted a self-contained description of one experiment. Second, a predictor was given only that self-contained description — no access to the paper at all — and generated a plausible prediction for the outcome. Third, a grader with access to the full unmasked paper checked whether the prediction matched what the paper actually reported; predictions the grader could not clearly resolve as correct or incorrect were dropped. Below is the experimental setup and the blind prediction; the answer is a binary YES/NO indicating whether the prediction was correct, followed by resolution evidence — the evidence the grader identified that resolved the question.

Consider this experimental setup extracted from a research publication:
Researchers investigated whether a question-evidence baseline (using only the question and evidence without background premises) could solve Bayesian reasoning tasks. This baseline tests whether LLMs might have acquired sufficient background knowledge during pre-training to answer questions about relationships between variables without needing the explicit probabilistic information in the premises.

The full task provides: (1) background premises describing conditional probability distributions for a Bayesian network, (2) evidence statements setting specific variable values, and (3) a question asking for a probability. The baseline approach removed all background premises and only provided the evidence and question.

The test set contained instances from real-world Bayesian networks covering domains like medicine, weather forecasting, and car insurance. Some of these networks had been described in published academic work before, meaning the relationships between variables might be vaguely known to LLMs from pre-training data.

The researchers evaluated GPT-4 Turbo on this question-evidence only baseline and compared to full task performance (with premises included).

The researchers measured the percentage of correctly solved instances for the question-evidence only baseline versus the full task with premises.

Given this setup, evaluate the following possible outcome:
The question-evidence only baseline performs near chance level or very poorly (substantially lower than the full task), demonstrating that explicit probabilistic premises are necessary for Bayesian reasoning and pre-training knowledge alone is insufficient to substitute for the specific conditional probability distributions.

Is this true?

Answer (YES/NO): YES